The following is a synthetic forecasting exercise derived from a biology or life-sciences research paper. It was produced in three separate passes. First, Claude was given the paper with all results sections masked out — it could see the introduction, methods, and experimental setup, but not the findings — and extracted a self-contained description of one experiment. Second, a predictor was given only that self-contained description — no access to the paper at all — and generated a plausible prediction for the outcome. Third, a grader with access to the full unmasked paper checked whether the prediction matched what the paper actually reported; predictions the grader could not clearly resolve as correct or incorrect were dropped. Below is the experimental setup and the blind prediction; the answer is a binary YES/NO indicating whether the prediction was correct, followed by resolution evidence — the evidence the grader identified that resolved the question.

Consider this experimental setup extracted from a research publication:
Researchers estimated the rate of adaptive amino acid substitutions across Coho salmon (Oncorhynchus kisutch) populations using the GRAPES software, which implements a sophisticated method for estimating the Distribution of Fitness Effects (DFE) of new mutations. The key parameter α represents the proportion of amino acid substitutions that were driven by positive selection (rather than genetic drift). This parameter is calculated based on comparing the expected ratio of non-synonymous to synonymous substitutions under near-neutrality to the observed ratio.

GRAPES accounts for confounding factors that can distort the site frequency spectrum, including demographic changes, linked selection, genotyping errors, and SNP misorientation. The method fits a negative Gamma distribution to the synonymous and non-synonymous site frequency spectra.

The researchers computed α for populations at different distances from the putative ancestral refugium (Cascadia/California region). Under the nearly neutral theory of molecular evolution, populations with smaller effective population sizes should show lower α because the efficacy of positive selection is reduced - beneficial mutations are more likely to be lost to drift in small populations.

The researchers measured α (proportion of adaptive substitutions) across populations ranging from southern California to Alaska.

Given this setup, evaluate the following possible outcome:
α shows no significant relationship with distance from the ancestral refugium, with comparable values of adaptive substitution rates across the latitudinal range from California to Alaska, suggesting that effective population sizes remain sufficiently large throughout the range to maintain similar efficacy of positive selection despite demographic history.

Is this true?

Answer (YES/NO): NO